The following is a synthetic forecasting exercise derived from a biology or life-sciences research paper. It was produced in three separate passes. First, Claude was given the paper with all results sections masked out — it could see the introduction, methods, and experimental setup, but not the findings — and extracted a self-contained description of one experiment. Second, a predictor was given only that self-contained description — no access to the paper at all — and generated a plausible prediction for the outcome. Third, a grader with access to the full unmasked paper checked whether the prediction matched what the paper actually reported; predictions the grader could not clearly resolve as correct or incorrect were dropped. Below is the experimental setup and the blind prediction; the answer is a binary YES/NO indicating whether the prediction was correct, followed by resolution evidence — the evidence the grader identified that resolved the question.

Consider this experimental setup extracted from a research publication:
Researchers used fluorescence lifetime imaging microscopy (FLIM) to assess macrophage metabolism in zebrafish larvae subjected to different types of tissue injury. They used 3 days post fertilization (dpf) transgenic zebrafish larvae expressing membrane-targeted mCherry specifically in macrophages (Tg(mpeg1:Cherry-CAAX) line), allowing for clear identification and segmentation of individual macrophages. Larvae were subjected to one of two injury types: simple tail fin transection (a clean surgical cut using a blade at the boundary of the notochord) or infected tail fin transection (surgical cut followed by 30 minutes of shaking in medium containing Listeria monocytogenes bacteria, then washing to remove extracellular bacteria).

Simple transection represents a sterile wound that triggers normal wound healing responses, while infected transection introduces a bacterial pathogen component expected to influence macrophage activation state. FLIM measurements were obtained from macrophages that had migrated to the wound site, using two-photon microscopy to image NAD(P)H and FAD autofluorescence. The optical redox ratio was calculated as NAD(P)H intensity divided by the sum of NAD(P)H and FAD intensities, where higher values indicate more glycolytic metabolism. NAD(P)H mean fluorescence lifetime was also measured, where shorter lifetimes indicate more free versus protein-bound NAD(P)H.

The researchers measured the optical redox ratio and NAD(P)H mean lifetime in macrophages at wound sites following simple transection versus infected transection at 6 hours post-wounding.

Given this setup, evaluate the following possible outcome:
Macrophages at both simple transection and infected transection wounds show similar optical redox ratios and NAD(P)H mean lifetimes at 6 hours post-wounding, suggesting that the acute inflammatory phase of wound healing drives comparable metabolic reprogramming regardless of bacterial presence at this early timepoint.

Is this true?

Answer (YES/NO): NO